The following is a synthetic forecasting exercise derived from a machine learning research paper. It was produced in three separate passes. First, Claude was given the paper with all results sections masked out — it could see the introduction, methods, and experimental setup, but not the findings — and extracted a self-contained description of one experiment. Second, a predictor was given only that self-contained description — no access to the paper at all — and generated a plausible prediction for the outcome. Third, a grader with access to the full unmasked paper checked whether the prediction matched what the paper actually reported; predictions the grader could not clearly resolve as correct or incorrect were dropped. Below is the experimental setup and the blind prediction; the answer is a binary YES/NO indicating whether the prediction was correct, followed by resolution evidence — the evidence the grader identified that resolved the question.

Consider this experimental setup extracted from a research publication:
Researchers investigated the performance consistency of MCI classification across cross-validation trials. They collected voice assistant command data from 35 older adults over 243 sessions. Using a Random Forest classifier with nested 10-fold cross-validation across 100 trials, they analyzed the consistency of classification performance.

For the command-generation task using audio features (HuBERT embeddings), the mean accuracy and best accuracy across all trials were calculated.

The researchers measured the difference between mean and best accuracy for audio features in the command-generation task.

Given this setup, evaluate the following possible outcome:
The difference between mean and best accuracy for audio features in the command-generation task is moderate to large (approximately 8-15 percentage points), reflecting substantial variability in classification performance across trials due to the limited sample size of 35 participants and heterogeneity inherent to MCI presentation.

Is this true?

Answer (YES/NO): YES